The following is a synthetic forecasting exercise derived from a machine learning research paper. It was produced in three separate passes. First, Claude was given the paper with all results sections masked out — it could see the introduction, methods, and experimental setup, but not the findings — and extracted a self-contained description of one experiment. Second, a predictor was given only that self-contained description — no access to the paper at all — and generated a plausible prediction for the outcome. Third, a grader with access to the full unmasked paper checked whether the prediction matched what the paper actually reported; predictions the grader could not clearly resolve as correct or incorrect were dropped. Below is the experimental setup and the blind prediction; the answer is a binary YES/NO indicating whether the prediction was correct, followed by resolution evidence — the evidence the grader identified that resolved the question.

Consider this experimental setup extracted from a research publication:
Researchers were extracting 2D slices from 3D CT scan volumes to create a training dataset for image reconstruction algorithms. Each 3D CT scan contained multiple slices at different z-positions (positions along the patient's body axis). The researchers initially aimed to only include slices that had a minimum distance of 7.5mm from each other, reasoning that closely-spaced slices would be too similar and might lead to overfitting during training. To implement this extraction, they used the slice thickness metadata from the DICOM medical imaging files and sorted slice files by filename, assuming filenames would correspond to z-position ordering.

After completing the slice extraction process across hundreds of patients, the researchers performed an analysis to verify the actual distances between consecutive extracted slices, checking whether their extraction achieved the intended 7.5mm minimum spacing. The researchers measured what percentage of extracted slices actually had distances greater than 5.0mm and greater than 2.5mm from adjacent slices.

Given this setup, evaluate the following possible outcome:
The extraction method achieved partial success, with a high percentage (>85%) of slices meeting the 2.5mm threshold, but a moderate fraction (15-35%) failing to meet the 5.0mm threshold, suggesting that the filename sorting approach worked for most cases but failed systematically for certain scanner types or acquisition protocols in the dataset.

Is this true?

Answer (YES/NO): NO